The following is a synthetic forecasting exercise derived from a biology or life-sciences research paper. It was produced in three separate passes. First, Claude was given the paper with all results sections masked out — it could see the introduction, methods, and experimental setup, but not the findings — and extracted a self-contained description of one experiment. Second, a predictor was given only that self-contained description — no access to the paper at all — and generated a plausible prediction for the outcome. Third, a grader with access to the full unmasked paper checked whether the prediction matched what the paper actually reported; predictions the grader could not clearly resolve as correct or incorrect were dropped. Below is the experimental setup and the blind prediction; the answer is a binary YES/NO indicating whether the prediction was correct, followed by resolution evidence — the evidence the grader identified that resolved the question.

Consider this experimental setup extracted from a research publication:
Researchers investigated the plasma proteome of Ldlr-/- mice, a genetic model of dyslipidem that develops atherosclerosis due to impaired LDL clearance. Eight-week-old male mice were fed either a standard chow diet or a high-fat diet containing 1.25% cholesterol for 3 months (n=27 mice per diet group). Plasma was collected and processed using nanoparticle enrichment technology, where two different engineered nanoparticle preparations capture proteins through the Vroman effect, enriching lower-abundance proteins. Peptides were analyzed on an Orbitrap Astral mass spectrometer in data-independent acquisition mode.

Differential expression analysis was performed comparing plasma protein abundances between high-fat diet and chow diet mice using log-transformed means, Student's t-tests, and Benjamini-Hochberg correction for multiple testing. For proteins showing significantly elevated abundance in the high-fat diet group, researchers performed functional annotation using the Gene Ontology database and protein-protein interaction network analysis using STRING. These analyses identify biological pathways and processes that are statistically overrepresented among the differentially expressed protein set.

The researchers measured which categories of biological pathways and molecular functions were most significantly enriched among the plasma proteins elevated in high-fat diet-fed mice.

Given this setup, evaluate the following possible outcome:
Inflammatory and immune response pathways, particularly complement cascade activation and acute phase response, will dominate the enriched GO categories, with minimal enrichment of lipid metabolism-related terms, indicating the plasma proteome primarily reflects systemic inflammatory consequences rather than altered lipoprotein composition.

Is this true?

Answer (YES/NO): NO